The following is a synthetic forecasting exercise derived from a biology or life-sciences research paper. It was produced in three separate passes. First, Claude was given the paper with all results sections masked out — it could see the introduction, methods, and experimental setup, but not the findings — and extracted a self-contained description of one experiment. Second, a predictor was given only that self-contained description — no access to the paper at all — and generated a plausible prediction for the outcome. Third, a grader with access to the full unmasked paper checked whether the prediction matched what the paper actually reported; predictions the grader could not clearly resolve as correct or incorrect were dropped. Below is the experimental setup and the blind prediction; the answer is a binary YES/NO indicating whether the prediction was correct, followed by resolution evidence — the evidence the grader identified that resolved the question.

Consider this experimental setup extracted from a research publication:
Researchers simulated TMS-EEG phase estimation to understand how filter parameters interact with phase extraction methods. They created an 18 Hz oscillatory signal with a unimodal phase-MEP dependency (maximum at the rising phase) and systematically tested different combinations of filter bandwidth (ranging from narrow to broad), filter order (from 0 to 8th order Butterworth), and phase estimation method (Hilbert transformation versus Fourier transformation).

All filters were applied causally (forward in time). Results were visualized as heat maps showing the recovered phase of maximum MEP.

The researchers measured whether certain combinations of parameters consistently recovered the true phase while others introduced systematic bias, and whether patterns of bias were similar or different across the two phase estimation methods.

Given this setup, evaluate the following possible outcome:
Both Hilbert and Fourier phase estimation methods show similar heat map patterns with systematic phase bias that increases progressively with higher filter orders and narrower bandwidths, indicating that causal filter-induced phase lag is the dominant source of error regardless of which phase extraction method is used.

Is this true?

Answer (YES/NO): YES